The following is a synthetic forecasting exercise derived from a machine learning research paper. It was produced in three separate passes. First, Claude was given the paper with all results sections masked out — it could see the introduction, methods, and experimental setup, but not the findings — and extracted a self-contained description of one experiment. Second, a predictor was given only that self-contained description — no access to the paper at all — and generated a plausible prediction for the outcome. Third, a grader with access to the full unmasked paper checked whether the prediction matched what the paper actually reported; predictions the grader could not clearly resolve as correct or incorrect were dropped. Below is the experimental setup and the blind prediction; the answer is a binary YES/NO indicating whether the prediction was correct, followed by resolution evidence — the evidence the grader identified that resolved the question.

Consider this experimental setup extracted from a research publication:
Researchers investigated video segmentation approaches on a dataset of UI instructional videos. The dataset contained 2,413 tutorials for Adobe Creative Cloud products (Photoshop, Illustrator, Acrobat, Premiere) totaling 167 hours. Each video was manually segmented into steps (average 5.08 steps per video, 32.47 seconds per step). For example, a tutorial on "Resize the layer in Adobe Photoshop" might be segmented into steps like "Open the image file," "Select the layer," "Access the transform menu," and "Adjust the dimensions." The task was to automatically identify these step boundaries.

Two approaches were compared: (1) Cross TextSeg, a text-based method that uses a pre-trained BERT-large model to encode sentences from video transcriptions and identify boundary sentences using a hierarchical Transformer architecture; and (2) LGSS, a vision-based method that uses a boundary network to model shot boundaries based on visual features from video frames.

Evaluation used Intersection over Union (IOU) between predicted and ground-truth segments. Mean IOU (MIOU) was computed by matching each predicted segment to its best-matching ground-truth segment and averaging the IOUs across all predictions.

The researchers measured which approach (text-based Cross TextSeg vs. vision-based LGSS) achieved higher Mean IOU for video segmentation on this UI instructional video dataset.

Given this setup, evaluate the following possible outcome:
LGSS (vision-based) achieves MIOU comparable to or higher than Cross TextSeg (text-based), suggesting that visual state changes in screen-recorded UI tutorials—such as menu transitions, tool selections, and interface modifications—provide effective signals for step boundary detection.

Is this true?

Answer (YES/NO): NO